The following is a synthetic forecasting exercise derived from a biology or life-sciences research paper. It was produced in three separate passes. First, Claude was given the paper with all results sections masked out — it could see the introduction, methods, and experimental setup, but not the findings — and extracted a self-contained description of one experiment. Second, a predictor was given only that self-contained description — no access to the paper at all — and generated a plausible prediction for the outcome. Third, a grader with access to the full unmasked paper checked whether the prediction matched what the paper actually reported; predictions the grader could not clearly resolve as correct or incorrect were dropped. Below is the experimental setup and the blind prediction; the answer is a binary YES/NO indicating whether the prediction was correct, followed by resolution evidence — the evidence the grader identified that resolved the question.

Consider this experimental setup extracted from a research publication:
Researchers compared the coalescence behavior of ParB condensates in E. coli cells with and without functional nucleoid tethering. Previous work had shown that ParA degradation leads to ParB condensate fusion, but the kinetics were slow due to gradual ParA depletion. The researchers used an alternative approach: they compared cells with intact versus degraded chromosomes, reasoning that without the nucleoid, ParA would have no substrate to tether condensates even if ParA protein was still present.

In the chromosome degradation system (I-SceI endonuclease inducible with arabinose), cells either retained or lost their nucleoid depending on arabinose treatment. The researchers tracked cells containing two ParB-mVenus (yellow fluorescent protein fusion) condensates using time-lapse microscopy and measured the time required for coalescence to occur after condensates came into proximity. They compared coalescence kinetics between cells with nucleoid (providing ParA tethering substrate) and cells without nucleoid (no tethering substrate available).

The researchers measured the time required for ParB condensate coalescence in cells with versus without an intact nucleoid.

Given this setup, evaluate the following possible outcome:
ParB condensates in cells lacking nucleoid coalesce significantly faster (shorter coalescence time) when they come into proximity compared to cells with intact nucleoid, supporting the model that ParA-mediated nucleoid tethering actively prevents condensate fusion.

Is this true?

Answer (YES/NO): YES